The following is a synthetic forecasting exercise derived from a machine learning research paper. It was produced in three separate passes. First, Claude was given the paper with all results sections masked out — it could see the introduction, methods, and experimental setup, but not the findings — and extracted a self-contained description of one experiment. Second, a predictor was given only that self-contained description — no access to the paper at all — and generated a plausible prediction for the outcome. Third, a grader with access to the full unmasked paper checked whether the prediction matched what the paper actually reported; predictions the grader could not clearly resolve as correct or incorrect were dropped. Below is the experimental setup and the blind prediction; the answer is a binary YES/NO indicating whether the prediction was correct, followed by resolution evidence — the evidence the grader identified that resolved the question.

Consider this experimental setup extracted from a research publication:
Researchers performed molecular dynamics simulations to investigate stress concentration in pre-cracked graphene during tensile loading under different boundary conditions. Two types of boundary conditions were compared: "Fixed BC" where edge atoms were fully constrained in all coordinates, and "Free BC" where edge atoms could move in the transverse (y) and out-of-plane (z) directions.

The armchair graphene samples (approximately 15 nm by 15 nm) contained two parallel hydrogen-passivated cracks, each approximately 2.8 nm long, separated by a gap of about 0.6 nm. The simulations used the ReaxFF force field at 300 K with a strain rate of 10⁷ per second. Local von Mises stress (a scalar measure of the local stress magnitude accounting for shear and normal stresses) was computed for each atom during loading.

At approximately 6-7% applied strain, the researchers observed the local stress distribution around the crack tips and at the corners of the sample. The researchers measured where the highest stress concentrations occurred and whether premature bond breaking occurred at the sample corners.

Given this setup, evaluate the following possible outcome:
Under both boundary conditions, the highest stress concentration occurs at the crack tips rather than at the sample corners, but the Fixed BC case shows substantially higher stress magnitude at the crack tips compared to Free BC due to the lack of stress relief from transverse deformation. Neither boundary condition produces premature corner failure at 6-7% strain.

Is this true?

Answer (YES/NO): NO